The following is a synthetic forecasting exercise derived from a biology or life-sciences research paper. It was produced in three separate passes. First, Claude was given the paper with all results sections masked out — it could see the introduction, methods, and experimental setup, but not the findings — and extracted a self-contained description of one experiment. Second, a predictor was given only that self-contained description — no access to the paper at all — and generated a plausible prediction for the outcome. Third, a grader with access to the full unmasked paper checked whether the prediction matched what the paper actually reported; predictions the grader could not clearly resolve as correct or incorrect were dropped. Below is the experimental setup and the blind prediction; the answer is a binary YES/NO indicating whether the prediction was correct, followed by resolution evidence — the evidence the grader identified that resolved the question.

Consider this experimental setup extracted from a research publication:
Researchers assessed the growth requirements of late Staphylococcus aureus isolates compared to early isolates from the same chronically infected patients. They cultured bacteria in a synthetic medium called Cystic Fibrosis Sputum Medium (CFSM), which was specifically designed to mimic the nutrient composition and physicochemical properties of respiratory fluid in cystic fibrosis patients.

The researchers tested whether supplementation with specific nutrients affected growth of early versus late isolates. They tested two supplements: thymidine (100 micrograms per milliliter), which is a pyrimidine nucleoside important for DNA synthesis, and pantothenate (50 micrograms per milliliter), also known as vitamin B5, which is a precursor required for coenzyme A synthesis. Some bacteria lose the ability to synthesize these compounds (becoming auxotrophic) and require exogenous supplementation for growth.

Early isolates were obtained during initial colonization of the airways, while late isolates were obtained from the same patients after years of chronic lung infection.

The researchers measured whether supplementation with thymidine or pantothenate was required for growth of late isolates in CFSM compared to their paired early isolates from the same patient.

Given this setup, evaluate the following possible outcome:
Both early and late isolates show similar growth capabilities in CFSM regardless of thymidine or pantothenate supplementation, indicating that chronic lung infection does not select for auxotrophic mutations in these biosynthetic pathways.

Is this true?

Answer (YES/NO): NO